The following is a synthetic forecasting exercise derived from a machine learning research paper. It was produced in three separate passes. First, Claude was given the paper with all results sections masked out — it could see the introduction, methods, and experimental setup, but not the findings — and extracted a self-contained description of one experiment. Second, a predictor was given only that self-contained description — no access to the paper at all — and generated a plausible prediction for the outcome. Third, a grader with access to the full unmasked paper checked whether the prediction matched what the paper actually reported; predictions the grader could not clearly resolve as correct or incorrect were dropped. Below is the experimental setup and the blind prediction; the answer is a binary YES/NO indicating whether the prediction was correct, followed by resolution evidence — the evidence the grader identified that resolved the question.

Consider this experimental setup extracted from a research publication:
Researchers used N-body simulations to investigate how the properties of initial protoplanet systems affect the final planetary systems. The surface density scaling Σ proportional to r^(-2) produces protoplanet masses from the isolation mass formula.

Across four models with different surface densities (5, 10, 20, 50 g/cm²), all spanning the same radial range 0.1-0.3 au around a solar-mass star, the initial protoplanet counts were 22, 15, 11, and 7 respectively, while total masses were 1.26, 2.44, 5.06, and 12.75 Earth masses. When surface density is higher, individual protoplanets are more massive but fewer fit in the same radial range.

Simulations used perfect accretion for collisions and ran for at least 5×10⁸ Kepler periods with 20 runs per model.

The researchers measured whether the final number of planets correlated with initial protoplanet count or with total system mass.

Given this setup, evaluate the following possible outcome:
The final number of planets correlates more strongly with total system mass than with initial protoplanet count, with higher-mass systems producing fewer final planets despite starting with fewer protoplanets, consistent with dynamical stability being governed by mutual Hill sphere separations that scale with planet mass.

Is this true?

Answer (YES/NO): YES